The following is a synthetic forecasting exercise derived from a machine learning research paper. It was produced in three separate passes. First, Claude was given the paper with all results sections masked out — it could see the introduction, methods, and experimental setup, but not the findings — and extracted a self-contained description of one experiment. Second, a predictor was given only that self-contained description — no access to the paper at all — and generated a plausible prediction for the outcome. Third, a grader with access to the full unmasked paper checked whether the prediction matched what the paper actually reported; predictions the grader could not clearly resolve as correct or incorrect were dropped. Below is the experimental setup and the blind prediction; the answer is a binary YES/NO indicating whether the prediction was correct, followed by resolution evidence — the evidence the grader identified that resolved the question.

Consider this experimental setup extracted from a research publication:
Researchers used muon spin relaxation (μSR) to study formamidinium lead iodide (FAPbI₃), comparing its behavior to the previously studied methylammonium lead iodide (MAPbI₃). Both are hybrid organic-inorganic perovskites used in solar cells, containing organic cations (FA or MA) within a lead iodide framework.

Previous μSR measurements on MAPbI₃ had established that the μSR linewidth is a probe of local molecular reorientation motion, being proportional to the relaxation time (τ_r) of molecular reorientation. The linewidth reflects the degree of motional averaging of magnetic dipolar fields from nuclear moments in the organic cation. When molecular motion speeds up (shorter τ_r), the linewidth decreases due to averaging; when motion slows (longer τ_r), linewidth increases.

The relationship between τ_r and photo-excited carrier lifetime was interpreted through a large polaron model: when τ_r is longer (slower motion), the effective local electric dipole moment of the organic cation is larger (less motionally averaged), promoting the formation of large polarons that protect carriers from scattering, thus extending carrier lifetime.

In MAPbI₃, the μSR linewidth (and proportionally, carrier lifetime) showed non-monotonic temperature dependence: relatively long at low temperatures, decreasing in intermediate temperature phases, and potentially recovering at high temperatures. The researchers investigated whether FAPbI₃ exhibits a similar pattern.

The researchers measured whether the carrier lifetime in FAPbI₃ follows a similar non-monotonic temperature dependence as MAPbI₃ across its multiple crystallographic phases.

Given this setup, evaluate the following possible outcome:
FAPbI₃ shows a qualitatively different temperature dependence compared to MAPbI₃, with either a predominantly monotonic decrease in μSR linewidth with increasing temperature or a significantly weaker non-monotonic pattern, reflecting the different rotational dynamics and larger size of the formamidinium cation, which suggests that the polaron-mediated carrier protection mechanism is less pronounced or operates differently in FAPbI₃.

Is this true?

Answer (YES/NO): NO